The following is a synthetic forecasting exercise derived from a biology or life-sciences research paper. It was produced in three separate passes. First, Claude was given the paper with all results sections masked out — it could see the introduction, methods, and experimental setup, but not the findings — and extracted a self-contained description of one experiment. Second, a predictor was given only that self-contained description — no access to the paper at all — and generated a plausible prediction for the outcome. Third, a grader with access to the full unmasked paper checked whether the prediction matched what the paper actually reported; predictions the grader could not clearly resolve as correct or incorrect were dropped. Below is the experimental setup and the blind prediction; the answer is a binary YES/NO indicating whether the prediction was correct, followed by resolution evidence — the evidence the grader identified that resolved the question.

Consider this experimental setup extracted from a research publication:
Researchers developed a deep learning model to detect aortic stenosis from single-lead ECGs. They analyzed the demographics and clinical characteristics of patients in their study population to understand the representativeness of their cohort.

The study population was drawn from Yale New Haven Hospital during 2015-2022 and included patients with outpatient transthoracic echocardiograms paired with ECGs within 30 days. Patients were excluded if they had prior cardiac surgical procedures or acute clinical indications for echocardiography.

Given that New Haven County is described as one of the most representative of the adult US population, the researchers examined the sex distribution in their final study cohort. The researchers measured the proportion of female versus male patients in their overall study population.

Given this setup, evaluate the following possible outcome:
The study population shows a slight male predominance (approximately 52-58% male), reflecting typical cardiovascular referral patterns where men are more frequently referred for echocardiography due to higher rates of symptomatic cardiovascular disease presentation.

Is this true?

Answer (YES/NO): NO